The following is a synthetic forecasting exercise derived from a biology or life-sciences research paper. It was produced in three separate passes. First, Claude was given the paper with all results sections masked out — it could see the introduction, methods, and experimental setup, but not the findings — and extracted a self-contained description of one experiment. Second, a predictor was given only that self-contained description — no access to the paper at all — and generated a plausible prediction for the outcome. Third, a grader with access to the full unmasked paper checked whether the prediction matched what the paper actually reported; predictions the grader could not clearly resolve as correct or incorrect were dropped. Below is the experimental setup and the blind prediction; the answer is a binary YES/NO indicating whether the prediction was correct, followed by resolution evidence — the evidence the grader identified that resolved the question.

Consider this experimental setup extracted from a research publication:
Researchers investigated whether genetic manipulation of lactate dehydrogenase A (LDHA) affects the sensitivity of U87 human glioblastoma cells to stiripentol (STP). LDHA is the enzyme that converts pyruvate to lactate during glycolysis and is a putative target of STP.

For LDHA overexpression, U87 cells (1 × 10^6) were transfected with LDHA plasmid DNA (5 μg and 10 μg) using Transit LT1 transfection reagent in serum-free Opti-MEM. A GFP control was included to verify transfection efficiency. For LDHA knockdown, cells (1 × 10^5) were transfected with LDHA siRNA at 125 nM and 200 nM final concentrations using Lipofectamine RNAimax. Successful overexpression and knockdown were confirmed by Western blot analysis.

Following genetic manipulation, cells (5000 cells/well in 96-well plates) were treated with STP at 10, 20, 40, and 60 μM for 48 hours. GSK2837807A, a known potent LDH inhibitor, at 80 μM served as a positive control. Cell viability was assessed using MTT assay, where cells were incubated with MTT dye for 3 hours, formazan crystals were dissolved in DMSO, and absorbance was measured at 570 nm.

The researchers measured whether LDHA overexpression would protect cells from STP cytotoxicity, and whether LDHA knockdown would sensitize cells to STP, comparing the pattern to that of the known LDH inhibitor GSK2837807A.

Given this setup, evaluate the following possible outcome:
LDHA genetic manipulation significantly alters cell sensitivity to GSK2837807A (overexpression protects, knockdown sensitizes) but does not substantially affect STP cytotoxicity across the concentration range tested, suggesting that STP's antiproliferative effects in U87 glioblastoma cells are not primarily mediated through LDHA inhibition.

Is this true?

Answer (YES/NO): NO